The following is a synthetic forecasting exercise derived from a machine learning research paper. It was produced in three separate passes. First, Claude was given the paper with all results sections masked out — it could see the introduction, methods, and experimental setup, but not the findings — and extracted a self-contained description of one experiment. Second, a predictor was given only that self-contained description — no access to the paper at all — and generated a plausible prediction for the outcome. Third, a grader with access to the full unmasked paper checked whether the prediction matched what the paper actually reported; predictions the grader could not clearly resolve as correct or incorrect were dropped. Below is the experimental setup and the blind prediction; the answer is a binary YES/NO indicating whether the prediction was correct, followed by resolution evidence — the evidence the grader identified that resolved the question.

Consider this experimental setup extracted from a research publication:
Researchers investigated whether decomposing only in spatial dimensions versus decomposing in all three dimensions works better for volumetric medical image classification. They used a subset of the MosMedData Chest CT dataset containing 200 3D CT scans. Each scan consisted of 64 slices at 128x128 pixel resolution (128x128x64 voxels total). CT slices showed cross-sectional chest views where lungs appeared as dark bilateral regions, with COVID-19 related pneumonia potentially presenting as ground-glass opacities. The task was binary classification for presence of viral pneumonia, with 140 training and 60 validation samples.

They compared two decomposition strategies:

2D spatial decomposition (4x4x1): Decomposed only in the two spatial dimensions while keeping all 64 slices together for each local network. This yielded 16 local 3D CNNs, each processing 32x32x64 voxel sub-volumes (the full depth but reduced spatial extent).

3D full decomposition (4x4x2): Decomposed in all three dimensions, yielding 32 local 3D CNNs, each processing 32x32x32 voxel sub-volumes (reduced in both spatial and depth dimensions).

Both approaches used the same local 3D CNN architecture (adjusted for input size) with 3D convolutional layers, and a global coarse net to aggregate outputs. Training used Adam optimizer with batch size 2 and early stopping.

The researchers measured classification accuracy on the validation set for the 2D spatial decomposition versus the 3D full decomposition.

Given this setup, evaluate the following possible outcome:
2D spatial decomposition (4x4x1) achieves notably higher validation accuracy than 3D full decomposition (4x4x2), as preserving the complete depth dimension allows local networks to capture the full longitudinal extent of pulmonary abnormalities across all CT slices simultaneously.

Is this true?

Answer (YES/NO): NO